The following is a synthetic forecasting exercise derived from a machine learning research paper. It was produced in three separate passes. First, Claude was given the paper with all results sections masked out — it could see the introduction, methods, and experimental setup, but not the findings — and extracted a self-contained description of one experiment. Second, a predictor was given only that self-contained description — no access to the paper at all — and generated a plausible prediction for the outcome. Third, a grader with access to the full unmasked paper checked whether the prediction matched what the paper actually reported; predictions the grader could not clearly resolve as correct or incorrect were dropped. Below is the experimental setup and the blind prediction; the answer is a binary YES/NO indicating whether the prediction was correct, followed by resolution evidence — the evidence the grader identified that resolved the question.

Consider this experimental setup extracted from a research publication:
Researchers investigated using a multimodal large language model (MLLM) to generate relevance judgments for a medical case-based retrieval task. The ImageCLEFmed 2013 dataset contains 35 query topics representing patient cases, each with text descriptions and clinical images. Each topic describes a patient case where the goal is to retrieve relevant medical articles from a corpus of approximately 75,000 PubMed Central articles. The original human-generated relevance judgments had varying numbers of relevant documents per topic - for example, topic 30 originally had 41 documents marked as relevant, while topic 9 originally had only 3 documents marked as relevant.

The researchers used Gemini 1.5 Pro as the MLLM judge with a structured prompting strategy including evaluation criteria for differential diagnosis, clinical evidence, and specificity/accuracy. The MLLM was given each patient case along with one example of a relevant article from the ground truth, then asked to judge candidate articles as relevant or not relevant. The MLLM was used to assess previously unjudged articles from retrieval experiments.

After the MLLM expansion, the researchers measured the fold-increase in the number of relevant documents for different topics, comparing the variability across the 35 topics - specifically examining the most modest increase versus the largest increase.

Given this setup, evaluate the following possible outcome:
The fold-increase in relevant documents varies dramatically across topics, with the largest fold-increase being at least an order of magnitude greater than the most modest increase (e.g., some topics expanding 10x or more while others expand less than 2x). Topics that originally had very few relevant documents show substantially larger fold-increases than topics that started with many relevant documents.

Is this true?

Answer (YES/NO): YES